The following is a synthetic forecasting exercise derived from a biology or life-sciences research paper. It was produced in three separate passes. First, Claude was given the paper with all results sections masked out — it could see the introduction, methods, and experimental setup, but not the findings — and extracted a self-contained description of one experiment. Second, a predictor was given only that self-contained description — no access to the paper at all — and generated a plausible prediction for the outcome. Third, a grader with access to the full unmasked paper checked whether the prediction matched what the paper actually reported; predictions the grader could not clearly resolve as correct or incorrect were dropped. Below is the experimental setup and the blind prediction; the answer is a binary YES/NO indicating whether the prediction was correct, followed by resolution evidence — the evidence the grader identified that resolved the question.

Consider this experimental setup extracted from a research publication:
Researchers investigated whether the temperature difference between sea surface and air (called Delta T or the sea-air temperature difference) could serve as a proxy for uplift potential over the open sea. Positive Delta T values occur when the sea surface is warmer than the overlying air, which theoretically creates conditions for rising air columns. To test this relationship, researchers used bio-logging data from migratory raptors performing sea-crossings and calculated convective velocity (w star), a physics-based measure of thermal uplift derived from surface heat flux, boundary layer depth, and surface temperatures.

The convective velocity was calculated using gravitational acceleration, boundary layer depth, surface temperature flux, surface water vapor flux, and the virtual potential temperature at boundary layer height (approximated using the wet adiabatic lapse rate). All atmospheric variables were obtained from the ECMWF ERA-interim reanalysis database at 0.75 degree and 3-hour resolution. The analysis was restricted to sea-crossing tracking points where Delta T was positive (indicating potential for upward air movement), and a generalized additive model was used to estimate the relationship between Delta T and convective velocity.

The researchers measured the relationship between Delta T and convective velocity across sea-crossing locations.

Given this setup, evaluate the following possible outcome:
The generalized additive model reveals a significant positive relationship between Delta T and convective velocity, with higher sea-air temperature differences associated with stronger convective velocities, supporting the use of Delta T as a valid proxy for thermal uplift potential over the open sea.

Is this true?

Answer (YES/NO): YES